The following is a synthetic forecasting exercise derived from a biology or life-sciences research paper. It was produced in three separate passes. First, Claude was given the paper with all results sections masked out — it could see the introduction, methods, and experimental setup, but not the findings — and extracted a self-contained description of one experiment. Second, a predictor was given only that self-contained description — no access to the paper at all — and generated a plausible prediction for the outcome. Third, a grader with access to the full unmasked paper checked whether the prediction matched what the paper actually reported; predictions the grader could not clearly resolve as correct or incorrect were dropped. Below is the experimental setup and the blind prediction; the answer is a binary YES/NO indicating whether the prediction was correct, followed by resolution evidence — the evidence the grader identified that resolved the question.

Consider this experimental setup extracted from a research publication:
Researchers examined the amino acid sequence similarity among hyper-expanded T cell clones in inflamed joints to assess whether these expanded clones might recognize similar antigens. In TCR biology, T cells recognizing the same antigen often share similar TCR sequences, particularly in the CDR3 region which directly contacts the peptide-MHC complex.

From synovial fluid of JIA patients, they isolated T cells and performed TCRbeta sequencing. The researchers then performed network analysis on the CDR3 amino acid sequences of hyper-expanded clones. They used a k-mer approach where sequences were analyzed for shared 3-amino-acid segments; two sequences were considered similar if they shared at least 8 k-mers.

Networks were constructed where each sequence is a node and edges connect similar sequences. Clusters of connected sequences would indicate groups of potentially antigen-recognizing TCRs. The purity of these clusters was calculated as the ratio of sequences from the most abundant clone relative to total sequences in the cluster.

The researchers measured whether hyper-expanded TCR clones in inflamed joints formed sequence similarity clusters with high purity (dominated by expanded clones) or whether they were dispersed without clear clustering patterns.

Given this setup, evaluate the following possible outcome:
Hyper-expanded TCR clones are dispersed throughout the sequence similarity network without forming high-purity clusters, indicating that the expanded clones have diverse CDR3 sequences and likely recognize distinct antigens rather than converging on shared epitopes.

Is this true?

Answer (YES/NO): NO